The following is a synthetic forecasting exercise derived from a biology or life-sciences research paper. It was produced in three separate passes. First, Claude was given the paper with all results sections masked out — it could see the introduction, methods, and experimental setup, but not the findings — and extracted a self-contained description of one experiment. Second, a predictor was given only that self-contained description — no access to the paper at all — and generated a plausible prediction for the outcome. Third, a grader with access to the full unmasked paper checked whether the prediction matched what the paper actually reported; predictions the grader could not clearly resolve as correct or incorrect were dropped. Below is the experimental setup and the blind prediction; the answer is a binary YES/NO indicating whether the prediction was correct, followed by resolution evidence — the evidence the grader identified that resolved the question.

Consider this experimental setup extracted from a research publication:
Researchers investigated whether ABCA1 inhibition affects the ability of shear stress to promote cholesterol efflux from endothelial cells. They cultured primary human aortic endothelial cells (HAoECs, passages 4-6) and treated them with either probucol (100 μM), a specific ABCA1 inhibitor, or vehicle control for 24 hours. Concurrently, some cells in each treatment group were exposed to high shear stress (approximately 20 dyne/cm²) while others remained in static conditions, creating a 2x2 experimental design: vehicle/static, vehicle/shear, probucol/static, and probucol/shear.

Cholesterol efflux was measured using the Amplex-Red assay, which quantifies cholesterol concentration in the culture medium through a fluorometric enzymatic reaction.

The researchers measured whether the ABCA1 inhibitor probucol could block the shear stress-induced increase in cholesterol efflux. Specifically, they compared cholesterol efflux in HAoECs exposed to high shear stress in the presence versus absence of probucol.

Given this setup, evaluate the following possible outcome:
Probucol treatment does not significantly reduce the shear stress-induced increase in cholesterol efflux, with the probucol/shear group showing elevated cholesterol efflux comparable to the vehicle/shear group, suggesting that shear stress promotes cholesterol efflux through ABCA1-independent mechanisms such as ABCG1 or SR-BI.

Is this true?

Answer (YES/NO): NO